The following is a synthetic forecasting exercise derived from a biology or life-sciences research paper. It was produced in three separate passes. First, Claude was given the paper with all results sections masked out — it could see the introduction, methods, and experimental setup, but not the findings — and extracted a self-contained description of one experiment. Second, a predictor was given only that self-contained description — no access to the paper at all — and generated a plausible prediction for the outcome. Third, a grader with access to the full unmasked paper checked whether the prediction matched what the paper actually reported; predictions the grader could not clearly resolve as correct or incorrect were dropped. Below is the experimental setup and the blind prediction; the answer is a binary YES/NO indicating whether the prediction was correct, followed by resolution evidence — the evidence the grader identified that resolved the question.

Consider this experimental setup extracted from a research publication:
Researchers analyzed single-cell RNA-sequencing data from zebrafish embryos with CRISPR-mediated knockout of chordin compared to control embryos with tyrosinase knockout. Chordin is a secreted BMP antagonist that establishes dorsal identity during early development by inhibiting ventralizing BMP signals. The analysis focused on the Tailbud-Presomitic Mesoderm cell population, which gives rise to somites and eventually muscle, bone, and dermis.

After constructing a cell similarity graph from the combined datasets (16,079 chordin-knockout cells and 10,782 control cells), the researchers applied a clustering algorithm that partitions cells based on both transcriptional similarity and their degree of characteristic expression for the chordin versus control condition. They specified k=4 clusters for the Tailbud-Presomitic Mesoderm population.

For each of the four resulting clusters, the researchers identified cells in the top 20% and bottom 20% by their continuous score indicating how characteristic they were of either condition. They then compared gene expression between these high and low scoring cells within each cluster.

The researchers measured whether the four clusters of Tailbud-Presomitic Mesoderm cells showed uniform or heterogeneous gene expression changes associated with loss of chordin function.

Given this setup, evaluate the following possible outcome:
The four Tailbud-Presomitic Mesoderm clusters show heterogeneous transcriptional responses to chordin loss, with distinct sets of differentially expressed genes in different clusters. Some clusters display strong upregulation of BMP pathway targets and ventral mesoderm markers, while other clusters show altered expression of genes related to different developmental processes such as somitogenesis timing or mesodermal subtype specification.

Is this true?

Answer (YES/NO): YES